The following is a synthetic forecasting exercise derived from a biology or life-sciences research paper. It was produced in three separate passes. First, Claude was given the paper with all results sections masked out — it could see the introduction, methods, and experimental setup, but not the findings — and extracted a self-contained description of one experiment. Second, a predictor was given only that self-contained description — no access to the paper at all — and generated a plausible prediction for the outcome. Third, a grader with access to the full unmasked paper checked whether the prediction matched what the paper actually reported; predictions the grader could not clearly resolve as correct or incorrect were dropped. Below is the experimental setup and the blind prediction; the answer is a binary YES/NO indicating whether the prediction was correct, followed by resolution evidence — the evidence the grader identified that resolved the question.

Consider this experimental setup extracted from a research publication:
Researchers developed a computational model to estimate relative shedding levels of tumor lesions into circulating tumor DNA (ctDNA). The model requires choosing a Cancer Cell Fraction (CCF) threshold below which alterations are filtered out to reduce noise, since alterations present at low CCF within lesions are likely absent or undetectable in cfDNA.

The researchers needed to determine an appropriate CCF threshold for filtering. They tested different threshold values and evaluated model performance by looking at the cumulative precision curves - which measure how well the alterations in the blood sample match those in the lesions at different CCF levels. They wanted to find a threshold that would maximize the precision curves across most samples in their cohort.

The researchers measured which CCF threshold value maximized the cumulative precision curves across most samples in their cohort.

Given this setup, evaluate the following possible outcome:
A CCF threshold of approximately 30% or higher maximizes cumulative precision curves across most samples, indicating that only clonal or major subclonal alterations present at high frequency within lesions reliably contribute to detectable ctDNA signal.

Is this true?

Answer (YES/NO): YES